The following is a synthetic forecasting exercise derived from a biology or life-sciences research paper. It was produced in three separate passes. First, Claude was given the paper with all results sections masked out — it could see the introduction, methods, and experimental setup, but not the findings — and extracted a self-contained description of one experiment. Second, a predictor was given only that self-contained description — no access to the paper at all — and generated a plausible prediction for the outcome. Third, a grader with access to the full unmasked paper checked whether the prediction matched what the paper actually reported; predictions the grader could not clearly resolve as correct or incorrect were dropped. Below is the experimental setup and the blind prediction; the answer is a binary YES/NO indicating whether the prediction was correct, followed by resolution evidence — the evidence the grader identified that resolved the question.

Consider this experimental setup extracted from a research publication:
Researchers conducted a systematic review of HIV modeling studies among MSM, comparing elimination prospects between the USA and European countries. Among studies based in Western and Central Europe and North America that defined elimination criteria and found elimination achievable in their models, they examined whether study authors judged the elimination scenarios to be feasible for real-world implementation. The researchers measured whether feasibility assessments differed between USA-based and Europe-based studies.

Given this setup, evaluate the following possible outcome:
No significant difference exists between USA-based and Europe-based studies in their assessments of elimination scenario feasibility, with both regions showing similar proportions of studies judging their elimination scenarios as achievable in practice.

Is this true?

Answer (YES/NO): NO